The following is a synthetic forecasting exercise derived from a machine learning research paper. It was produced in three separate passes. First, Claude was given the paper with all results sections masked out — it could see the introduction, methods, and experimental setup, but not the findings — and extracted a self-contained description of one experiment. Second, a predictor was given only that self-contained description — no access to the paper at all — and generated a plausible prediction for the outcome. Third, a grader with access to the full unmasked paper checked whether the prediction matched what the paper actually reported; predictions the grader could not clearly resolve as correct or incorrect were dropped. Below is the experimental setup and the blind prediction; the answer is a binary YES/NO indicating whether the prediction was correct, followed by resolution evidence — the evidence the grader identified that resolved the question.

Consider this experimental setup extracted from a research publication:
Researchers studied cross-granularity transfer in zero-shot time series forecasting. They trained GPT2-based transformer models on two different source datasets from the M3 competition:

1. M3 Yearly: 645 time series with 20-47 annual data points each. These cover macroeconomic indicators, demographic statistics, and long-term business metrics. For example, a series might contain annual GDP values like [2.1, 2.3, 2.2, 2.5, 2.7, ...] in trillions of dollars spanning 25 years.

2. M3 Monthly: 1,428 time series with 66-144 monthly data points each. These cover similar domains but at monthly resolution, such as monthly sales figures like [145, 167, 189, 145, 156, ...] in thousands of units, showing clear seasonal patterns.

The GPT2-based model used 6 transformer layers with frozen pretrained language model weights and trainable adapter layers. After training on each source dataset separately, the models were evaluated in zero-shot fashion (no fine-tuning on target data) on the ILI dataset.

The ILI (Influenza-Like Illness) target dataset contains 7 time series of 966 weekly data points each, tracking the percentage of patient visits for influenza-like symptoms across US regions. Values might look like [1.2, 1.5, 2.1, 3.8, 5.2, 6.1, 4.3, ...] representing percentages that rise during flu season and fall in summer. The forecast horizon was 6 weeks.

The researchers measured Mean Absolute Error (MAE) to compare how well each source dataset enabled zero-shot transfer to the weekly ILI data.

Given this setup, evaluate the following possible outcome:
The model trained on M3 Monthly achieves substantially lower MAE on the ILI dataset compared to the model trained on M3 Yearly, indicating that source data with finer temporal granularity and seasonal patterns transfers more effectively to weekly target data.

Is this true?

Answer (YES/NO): YES